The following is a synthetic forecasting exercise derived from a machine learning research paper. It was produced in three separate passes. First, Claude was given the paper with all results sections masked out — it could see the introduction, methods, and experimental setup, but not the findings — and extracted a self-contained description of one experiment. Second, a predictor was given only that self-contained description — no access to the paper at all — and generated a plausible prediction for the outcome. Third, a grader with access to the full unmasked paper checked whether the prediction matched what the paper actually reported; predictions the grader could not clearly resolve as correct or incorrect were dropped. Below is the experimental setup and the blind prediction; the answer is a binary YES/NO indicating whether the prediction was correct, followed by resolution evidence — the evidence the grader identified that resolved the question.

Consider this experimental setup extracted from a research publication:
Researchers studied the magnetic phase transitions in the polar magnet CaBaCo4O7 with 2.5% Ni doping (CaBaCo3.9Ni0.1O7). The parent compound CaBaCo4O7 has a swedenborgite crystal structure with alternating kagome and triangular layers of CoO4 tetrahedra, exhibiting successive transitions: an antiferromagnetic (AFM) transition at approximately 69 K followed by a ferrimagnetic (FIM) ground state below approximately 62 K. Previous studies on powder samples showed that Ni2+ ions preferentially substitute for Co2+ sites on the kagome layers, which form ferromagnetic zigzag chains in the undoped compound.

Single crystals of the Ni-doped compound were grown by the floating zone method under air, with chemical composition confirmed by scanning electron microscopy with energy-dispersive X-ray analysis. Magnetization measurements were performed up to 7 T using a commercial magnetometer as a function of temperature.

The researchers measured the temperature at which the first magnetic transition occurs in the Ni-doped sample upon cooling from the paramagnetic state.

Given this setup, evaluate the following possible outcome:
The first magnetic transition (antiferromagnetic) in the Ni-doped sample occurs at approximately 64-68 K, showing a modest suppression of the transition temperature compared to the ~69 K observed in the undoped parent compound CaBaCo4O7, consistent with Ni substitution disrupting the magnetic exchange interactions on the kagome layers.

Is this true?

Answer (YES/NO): NO